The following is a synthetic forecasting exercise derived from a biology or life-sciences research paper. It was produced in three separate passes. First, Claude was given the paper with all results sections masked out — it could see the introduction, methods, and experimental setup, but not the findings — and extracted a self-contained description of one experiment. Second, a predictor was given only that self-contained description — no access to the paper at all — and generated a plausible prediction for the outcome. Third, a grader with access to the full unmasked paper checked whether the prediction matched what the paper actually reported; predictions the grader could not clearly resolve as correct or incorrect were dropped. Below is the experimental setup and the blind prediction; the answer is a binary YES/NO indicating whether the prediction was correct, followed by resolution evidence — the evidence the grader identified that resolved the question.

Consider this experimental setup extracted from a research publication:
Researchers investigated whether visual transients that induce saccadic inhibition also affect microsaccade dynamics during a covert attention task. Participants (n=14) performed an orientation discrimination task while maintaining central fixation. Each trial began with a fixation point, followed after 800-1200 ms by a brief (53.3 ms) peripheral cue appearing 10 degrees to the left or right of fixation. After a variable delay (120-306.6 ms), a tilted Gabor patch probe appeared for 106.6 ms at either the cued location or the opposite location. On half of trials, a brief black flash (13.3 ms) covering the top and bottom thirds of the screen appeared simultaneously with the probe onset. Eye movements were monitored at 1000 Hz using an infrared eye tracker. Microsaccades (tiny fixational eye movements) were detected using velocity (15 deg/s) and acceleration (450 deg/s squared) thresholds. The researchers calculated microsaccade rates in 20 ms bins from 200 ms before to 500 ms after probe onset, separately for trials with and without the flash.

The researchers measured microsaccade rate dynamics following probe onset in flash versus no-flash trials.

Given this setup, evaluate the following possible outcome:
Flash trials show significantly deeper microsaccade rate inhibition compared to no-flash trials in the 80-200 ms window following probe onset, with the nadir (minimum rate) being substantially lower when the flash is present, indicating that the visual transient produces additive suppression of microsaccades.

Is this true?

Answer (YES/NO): NO